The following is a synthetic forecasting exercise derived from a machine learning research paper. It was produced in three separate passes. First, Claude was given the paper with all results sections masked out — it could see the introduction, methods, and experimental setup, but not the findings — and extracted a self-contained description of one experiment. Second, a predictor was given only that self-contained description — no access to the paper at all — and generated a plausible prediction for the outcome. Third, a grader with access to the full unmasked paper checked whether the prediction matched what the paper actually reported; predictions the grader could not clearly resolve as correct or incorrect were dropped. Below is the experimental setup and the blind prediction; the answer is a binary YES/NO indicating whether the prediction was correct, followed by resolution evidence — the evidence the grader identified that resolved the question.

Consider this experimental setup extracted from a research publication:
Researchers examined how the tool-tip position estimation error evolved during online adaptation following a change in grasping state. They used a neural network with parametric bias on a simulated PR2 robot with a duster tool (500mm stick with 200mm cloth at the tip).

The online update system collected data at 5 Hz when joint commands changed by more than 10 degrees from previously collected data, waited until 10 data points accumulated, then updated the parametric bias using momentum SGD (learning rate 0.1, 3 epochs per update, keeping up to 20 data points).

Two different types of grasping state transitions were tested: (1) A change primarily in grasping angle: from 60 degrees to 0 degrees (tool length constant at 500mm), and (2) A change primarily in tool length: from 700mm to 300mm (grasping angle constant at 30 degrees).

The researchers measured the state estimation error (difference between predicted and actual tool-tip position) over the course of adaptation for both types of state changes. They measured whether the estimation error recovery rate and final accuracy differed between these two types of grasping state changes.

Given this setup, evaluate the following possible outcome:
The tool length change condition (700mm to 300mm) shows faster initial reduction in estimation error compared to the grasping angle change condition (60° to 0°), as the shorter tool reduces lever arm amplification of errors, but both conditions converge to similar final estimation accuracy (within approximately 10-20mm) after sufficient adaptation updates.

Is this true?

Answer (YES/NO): NO